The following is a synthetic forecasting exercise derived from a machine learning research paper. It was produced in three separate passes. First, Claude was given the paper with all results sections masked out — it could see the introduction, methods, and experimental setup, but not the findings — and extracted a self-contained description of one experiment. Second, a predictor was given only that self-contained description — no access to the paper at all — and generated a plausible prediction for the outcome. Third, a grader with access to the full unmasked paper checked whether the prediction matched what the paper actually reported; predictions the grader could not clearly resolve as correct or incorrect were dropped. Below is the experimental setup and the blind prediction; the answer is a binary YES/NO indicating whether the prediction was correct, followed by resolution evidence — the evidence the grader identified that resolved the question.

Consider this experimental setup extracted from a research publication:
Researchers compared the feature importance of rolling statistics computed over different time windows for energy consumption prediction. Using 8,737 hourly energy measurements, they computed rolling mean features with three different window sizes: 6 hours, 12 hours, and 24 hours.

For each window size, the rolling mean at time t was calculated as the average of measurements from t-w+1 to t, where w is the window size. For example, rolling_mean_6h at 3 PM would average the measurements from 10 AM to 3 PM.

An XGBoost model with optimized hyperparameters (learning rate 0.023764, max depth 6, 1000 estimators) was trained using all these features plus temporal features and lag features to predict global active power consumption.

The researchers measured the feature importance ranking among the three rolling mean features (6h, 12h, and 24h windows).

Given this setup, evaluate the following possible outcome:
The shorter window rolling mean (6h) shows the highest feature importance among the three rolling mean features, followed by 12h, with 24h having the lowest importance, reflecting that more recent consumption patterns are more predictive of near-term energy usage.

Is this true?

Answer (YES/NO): NO